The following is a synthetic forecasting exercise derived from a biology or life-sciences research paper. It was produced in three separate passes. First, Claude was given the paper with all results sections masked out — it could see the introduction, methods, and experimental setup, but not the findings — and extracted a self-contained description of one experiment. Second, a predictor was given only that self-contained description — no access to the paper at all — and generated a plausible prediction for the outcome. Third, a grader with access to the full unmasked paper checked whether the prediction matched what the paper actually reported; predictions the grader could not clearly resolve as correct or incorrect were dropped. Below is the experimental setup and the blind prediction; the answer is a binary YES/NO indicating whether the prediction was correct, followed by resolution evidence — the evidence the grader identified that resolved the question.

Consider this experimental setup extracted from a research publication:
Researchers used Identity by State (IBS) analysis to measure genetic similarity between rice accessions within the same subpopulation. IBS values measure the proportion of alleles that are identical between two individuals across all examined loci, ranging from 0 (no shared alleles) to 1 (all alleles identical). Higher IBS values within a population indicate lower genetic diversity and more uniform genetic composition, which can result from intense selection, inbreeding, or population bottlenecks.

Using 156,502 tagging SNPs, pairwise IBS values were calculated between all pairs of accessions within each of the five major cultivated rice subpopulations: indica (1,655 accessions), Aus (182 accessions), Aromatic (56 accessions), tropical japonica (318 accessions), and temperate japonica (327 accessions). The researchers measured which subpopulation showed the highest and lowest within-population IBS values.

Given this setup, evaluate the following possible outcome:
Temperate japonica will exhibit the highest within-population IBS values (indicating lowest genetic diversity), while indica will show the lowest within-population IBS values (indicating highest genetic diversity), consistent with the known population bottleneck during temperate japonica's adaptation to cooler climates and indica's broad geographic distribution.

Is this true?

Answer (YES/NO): YES